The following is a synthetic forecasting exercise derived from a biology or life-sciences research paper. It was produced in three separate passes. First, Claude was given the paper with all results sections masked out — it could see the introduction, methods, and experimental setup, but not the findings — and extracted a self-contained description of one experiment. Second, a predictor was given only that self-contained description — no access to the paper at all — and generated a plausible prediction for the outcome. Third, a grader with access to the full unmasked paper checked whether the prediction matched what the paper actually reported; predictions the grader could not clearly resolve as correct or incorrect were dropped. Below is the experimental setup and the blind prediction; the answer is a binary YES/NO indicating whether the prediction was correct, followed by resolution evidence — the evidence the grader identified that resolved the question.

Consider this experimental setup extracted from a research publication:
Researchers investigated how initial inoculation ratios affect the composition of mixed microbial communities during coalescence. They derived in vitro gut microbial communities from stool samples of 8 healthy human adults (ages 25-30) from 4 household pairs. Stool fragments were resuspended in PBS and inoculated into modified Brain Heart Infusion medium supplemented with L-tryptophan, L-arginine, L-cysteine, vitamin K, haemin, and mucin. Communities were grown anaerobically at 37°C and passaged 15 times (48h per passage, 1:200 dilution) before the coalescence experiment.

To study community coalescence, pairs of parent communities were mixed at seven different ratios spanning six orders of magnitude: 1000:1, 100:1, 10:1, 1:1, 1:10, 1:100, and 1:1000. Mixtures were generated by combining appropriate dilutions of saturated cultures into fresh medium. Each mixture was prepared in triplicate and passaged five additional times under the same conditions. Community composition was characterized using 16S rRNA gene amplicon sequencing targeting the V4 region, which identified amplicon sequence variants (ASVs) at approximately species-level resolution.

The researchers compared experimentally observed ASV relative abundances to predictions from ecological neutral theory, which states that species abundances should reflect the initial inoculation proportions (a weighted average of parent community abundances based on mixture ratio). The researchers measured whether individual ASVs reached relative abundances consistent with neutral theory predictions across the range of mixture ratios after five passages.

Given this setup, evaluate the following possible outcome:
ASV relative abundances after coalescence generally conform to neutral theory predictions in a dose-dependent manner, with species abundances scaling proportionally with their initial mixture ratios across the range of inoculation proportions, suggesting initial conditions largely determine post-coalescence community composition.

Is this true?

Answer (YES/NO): NO